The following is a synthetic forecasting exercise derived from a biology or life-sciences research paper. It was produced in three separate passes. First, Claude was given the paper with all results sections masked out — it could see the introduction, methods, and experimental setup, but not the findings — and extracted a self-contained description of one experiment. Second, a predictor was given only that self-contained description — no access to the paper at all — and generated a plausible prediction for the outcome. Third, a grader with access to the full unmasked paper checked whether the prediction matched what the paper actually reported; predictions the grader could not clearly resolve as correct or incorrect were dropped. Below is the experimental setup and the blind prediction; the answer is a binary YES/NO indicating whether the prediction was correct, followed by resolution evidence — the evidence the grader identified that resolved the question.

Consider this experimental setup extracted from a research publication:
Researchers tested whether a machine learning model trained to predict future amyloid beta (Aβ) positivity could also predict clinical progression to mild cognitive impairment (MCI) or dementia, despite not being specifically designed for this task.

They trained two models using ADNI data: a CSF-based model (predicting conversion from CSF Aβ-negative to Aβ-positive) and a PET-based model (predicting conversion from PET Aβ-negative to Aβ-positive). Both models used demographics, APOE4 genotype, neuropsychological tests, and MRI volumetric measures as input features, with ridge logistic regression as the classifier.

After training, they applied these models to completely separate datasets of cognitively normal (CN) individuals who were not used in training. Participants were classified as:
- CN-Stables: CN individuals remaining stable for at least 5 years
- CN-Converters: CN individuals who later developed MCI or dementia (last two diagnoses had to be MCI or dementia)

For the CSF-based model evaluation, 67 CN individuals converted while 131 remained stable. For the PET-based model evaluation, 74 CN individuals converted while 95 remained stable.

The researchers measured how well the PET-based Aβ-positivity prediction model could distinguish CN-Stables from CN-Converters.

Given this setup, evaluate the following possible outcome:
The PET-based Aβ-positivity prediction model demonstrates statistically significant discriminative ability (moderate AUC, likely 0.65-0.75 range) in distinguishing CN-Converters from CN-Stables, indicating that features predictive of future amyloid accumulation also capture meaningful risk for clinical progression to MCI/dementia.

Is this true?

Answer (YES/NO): NO